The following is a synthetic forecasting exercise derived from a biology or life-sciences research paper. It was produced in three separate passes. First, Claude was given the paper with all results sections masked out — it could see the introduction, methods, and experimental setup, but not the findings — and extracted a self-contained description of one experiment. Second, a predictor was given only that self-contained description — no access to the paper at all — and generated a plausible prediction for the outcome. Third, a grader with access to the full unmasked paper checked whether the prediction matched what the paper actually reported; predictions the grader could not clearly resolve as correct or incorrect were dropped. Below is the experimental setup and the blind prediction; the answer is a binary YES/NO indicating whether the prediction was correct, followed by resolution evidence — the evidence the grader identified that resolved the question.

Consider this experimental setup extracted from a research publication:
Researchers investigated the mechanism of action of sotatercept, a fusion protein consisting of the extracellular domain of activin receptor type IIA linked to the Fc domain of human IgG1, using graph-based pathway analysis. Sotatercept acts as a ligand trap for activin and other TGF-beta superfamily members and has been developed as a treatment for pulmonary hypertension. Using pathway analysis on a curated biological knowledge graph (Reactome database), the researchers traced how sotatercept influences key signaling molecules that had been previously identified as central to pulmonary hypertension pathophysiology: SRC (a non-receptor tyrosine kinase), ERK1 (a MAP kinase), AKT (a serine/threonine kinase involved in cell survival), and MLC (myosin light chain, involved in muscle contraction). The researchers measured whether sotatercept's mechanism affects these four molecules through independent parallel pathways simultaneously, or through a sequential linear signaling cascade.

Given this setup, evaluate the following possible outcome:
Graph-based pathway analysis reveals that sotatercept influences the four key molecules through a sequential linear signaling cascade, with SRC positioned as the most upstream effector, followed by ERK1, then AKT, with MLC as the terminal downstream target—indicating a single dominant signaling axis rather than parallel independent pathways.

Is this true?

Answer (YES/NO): NO